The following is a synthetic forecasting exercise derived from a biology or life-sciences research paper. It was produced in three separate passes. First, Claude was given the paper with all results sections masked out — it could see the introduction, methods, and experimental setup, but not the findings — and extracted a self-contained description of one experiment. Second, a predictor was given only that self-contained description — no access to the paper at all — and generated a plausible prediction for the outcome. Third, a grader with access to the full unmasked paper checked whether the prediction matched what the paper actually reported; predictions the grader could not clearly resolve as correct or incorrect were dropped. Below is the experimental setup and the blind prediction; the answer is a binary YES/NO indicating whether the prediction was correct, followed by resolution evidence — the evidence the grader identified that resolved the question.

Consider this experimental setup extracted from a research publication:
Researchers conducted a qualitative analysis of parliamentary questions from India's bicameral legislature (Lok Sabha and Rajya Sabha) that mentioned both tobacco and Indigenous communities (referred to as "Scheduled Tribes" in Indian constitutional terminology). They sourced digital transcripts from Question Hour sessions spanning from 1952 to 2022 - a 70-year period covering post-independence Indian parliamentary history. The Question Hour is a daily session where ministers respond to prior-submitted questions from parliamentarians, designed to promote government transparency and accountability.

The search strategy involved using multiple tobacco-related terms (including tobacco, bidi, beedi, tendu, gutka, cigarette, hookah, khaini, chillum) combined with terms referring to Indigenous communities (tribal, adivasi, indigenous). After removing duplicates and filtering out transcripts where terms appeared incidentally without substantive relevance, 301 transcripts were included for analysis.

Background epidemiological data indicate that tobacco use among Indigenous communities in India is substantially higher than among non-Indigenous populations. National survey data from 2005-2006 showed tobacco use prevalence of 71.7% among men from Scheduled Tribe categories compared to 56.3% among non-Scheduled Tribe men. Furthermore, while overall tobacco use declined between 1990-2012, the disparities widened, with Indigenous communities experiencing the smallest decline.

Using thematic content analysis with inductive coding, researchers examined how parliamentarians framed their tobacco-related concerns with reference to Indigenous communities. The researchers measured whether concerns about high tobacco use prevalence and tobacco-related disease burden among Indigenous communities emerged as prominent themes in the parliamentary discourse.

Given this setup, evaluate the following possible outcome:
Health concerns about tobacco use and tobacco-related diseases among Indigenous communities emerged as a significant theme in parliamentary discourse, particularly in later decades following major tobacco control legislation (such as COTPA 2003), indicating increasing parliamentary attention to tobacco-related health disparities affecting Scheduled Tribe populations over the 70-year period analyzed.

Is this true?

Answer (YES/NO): NO